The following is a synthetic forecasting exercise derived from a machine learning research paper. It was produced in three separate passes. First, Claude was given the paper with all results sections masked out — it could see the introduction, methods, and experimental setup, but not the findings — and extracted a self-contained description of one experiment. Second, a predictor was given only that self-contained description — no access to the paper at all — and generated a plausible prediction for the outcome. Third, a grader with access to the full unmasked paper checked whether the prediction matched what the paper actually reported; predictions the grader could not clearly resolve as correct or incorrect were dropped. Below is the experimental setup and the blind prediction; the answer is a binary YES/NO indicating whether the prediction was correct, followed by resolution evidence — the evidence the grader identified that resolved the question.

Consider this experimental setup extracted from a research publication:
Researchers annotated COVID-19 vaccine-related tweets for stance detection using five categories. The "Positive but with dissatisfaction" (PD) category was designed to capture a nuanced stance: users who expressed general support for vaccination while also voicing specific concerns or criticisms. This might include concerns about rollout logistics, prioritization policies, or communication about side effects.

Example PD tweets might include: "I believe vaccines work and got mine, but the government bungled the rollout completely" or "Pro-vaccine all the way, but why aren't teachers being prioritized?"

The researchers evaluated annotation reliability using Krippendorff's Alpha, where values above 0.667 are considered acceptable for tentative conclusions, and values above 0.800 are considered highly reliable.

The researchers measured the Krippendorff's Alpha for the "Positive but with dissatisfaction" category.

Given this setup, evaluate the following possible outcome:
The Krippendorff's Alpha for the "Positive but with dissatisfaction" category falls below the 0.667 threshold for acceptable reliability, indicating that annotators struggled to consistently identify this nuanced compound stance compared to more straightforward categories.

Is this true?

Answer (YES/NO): YES